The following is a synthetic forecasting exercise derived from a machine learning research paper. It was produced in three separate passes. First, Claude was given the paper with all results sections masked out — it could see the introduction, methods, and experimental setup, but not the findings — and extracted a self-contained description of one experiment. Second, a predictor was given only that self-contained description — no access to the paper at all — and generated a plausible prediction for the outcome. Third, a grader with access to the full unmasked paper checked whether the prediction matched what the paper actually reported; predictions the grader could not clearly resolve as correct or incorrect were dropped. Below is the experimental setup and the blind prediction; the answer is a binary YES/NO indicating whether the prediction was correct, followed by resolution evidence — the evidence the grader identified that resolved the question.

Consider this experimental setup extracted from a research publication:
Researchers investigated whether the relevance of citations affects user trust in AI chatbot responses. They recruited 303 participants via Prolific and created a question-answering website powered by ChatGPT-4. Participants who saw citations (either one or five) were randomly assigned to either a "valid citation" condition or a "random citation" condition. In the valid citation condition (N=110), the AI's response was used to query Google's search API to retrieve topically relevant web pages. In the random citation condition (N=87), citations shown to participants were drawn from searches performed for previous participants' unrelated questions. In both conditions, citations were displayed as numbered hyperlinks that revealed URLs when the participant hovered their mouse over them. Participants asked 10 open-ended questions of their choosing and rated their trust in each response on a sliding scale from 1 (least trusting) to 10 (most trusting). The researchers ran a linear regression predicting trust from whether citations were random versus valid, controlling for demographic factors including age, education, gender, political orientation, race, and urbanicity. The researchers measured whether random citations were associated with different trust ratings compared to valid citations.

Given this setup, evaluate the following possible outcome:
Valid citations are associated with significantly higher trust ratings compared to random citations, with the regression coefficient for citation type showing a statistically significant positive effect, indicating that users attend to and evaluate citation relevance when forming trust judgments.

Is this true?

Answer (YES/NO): YES